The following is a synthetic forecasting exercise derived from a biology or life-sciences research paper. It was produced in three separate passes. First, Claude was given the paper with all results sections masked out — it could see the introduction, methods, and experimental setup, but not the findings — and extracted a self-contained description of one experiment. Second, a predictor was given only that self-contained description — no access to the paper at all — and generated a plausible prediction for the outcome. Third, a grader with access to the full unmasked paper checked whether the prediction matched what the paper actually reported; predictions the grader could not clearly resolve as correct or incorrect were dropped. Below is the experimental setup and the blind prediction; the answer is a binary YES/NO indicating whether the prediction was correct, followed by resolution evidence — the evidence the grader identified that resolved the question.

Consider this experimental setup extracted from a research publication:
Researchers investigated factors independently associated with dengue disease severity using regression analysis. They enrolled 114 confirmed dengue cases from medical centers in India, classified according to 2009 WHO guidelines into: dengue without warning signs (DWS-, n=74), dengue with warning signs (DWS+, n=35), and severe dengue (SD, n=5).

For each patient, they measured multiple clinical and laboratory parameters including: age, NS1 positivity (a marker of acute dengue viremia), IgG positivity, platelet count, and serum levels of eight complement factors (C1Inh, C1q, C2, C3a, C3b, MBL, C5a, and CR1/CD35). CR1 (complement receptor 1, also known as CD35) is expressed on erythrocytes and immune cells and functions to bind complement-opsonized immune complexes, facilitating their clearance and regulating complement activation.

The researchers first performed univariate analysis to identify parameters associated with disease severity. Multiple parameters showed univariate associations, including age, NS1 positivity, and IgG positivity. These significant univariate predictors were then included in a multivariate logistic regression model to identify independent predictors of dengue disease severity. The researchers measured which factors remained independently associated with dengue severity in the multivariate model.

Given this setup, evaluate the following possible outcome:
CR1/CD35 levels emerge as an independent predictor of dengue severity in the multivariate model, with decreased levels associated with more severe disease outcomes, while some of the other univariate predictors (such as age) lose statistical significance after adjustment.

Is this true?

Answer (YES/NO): YES